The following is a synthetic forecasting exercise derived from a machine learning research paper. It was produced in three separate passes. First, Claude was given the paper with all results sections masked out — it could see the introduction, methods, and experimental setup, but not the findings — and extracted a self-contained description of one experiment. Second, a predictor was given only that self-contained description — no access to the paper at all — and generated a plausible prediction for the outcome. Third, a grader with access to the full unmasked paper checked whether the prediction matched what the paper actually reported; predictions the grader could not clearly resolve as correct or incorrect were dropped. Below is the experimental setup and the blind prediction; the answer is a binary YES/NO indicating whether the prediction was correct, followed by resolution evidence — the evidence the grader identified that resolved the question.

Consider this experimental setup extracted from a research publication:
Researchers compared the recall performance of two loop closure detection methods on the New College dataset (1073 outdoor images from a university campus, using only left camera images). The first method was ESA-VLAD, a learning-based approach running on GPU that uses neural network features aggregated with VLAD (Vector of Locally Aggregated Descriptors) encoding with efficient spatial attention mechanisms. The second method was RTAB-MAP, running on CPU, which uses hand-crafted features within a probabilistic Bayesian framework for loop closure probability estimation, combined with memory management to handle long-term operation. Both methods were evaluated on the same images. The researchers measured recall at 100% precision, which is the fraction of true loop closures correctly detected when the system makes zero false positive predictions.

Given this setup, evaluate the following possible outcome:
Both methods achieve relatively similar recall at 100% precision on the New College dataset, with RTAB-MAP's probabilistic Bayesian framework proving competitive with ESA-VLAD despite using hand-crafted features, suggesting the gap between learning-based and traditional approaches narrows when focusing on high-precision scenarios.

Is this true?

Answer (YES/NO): NO